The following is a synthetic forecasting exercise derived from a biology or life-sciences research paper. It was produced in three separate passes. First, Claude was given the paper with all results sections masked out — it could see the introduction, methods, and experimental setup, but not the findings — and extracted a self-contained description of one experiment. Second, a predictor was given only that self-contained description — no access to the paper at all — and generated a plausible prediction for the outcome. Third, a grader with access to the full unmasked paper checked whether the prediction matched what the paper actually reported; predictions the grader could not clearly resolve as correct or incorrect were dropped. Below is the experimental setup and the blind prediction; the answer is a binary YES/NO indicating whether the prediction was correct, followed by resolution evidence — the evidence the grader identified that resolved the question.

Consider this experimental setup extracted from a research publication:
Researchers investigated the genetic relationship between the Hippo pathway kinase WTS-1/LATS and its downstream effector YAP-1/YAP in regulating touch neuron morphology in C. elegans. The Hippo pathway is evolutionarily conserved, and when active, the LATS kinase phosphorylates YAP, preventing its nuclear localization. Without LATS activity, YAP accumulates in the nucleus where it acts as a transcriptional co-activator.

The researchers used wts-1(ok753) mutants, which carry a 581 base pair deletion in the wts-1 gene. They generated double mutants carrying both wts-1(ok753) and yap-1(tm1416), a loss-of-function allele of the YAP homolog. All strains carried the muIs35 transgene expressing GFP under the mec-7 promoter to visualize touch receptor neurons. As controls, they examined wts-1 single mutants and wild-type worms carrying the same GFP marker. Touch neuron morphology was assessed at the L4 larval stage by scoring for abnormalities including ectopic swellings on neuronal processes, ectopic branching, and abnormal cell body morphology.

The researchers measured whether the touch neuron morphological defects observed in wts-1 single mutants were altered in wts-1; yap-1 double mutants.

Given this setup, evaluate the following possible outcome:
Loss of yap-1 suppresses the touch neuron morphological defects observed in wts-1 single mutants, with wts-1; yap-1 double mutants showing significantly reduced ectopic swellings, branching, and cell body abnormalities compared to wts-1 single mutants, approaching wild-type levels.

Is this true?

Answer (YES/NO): YES